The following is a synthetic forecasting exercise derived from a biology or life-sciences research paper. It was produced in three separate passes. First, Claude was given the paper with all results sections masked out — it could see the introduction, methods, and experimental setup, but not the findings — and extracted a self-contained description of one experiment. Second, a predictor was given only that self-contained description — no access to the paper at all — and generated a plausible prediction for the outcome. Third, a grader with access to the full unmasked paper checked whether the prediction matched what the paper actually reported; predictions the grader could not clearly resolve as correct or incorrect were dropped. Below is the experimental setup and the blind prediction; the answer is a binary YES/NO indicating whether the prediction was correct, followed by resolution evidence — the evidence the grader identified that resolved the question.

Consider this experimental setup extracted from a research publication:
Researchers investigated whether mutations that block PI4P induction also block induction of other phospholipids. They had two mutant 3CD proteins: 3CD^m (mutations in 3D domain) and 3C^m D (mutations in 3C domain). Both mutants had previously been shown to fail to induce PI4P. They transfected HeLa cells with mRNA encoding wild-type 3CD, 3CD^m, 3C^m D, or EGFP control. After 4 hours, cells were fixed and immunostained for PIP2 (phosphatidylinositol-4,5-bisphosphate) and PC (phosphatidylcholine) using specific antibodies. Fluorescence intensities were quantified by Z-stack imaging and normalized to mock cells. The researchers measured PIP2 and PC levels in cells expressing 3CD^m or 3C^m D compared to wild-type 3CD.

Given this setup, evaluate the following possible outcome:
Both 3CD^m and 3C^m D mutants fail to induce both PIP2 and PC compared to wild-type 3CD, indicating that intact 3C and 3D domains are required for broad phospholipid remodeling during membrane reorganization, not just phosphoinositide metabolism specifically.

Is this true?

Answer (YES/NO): NO